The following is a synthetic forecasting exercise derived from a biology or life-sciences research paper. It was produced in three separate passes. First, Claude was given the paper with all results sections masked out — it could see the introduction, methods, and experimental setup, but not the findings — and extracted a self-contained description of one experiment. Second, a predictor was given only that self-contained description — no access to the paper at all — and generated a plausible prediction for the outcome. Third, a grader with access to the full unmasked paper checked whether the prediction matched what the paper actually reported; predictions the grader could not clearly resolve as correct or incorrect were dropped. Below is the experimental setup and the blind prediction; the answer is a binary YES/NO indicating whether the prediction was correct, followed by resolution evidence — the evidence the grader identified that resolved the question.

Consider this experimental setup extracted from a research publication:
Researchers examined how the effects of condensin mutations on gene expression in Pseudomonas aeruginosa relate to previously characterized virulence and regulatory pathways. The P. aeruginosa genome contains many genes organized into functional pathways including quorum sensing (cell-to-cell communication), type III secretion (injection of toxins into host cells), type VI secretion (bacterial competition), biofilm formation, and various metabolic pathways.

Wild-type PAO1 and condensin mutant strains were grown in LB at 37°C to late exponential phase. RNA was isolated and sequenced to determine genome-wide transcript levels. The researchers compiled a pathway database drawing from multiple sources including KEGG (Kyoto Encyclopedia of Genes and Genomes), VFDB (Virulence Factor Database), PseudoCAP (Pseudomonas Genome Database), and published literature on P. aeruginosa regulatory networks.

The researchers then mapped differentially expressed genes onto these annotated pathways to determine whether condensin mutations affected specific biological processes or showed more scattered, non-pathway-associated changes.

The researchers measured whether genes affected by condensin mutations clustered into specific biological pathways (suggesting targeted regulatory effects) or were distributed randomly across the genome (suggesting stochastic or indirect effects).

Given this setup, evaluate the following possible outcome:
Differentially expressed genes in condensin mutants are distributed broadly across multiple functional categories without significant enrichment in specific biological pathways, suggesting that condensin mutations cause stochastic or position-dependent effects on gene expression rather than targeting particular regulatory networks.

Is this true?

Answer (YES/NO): NO